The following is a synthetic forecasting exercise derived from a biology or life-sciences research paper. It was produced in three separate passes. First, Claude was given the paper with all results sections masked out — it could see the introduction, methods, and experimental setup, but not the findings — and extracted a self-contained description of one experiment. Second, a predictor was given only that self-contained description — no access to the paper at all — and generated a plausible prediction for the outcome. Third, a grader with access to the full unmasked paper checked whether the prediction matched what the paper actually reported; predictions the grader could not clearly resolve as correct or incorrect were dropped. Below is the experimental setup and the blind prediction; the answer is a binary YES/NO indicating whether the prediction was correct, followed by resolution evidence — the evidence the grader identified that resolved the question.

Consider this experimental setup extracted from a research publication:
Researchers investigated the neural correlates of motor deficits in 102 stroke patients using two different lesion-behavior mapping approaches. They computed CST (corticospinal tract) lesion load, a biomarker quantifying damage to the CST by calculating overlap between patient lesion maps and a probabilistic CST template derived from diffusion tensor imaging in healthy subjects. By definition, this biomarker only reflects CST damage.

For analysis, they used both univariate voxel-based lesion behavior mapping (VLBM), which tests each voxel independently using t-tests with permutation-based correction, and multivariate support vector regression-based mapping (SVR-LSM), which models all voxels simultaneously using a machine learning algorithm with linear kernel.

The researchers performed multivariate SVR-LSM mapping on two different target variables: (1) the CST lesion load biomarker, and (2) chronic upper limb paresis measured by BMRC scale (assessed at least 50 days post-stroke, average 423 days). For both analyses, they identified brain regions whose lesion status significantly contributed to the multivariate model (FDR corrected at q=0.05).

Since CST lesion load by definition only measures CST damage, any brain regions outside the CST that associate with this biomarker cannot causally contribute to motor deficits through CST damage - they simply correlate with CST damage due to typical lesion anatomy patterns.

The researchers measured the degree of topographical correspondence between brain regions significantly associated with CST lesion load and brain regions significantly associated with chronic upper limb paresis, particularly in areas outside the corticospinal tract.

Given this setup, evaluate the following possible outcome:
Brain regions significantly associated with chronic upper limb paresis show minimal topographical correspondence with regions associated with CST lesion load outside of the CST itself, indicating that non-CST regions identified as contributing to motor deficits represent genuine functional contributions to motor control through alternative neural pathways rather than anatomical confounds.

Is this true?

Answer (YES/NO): NO